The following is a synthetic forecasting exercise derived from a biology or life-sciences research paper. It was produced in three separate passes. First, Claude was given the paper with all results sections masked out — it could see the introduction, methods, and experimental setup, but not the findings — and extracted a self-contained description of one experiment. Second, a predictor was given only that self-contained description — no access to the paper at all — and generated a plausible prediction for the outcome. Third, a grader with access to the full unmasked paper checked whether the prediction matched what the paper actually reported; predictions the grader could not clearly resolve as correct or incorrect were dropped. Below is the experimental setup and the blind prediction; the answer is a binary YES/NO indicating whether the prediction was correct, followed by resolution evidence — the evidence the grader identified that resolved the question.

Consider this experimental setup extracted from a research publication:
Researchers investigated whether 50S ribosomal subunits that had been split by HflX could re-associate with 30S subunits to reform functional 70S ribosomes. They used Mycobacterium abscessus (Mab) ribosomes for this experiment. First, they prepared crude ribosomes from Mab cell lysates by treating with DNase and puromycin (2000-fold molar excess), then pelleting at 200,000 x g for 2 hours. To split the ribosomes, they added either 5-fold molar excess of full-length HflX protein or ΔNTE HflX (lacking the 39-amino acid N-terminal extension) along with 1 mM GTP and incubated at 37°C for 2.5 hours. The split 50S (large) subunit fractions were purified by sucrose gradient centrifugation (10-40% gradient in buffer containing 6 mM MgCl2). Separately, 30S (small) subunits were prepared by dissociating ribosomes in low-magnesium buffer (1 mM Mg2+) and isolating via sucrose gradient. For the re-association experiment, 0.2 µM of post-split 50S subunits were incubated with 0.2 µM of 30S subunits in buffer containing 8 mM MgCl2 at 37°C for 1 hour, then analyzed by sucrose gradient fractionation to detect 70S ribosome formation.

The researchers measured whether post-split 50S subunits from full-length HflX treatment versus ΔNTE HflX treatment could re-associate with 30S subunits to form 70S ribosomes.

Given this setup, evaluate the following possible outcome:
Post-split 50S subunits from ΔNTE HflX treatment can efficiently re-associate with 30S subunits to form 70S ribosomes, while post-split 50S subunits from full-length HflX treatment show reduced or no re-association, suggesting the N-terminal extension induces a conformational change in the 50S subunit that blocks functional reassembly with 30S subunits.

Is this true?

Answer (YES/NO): YES